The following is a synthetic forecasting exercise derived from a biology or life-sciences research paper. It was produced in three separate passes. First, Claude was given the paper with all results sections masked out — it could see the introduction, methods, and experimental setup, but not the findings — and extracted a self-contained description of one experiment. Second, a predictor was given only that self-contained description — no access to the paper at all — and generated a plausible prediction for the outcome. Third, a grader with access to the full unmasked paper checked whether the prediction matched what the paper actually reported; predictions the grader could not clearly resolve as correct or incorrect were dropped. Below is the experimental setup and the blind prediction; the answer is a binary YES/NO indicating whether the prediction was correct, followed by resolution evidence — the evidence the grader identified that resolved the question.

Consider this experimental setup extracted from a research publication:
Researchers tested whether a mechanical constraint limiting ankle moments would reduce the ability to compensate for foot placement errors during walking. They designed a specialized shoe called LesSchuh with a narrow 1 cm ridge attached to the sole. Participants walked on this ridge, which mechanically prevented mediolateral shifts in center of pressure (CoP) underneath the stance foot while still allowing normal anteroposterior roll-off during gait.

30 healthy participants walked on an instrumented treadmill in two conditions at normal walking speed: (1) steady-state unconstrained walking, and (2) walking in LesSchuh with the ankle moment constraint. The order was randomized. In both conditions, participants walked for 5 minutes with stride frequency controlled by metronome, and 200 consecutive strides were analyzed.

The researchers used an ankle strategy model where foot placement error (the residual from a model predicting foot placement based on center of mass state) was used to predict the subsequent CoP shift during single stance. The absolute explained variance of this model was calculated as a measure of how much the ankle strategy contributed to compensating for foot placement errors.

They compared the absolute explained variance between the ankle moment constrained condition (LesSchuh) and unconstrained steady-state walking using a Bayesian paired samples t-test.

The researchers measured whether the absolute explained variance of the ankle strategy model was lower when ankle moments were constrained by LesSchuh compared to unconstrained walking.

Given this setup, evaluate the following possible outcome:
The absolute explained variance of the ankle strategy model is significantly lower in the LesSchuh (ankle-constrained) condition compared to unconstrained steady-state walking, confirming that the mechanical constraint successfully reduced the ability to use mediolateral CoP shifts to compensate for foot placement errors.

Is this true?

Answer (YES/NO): YES